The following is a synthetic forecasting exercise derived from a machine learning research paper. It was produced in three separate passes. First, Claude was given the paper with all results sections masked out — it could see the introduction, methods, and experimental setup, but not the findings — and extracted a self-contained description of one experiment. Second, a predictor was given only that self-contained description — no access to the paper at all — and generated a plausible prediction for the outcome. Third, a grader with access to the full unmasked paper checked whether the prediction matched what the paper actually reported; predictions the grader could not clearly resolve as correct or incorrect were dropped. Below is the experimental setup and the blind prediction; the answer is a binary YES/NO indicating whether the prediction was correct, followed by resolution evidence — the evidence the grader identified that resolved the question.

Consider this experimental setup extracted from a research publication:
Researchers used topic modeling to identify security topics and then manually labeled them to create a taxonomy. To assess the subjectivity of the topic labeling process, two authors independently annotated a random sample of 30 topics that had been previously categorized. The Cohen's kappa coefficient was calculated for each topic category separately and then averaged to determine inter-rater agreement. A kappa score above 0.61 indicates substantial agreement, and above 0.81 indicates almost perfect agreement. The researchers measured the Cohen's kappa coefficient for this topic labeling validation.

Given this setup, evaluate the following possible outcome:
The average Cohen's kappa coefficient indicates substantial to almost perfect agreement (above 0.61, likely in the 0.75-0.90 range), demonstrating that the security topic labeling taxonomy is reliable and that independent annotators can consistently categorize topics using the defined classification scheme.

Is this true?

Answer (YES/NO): YES